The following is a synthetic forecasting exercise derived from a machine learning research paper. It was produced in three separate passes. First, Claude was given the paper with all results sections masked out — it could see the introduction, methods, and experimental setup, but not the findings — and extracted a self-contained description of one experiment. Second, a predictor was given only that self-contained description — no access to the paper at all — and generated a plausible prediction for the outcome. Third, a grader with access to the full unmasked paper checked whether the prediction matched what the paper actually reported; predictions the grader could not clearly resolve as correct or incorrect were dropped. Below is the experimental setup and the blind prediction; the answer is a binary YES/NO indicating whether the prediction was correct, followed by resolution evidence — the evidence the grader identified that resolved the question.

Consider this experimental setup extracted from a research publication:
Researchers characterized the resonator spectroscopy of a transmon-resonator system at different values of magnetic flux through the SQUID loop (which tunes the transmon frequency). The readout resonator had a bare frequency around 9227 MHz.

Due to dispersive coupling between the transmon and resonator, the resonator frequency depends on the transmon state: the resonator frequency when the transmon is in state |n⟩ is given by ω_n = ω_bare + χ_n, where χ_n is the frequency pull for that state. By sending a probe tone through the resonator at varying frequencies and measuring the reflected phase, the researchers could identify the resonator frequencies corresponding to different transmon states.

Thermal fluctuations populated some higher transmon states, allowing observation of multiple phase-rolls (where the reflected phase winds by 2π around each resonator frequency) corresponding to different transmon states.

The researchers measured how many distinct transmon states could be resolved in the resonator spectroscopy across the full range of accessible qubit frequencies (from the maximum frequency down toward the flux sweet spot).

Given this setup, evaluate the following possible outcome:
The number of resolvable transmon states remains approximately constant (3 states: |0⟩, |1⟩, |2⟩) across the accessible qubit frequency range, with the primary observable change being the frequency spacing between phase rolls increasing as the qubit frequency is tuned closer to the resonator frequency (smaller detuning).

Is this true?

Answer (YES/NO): YES